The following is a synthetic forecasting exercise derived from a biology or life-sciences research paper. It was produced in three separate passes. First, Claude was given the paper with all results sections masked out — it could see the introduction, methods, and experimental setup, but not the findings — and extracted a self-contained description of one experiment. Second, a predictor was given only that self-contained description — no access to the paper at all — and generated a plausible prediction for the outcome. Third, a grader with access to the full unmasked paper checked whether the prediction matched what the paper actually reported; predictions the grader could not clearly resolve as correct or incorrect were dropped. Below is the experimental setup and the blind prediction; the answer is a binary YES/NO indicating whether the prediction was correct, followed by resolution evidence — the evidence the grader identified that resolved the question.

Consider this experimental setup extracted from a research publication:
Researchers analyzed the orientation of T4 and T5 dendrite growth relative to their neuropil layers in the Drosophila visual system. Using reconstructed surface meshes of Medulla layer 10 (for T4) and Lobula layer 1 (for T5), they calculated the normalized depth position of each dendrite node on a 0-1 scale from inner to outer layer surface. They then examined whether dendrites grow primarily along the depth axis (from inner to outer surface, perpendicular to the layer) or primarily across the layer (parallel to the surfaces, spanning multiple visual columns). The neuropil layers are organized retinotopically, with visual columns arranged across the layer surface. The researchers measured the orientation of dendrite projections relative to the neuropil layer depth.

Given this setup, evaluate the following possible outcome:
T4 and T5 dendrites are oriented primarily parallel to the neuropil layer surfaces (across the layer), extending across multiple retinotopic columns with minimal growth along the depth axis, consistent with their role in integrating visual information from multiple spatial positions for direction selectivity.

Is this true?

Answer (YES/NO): YES